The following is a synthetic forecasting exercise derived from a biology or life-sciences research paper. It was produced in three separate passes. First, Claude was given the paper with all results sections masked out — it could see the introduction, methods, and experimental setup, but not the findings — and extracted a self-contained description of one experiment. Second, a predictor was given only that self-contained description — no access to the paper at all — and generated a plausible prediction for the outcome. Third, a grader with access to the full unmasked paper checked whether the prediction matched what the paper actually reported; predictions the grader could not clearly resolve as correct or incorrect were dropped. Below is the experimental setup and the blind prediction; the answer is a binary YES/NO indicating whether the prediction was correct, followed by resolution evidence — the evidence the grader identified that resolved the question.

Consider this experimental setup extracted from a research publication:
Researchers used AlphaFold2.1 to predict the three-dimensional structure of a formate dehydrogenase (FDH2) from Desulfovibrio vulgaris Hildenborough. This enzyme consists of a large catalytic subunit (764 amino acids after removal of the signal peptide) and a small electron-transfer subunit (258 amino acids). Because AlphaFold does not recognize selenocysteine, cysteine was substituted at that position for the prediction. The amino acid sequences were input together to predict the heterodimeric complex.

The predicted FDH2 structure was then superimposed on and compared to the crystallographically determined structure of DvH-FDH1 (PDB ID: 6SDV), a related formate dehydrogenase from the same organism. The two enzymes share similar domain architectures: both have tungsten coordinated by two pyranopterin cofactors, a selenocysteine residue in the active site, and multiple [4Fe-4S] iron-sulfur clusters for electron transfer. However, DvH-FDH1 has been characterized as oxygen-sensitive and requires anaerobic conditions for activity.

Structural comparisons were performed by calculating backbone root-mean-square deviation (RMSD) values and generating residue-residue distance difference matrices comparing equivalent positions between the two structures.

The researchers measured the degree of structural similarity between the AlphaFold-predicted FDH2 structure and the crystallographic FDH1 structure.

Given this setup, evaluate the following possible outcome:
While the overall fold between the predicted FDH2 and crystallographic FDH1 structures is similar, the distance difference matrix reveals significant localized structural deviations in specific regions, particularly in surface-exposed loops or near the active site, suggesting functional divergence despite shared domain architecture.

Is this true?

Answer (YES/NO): YES